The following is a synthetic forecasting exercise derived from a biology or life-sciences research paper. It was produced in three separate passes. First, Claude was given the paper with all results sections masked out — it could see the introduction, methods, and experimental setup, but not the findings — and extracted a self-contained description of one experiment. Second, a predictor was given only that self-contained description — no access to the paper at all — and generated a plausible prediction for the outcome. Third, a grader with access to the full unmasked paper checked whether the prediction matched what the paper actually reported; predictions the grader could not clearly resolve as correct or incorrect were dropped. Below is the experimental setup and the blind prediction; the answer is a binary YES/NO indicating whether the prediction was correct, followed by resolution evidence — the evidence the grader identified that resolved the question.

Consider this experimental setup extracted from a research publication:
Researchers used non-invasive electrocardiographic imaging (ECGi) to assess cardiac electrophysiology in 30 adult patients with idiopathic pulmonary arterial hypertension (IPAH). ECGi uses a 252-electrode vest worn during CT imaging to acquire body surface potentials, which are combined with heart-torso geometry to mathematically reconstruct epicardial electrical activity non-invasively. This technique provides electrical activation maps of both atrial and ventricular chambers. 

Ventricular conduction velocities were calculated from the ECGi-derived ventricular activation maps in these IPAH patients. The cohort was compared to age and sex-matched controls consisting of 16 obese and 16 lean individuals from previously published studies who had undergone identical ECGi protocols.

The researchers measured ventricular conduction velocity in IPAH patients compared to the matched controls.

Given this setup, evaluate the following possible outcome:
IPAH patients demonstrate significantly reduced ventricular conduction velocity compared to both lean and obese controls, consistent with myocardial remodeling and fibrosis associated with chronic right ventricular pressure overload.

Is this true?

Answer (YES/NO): NO